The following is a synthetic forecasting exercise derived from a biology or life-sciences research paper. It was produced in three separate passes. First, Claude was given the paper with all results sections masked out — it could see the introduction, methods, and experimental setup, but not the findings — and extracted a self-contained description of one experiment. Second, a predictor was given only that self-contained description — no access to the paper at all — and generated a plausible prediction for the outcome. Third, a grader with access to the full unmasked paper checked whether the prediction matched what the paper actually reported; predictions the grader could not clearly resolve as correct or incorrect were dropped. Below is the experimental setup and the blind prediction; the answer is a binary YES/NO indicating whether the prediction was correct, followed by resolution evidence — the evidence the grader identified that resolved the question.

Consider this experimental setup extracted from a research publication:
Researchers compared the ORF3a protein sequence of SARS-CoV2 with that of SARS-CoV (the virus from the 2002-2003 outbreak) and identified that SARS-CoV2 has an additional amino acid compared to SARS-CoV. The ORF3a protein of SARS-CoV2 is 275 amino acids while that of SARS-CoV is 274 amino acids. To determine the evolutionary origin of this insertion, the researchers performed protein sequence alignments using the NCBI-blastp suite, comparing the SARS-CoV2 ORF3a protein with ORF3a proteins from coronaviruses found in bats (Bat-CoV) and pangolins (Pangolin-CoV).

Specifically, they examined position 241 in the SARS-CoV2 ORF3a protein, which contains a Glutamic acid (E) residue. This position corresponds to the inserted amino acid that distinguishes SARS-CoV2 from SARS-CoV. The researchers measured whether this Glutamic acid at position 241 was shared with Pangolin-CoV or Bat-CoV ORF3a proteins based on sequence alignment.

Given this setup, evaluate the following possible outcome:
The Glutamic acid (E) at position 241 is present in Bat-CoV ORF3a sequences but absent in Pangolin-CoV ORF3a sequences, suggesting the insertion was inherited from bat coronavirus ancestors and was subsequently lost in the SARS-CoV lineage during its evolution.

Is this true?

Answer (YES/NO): NO